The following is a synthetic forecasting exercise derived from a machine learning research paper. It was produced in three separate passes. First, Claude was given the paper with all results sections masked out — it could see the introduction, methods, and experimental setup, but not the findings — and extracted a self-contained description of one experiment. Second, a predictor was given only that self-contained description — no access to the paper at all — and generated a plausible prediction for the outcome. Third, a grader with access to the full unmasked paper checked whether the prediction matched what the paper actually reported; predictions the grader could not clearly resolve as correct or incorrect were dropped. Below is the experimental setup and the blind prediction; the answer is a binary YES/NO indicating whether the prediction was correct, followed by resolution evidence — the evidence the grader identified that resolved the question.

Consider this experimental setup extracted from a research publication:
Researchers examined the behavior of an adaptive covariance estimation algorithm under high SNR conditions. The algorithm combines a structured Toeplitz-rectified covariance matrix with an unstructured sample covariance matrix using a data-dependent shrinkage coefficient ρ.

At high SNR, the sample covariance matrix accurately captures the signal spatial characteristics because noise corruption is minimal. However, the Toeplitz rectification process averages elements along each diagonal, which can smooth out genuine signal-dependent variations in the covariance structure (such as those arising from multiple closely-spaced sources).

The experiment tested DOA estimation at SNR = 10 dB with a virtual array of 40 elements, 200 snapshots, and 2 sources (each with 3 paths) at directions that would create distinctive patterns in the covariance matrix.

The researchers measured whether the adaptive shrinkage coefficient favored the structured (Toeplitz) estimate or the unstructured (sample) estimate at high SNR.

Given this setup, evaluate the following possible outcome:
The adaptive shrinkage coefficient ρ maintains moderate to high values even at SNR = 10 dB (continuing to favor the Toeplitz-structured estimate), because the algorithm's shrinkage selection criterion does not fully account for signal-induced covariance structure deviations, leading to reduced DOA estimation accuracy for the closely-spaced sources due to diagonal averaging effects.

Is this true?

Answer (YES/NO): NO